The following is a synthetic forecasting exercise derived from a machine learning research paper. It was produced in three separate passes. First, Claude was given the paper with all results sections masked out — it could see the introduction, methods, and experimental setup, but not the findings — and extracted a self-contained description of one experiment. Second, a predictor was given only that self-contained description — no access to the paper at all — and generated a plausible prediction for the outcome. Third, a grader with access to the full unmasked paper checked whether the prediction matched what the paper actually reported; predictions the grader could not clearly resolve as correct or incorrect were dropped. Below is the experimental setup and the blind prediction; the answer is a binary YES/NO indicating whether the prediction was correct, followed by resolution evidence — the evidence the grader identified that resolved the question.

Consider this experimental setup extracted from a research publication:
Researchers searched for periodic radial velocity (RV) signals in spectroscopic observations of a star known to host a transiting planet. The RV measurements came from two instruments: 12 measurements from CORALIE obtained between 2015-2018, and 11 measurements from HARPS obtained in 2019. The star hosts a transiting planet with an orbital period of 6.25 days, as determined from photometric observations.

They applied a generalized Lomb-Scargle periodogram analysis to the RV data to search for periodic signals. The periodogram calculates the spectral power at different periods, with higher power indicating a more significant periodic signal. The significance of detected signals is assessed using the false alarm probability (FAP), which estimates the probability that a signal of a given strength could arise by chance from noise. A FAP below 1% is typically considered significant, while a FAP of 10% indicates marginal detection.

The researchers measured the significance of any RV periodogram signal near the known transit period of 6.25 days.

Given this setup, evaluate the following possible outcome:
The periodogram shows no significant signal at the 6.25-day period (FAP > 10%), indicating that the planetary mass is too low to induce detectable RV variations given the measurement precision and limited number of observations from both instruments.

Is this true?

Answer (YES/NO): YES